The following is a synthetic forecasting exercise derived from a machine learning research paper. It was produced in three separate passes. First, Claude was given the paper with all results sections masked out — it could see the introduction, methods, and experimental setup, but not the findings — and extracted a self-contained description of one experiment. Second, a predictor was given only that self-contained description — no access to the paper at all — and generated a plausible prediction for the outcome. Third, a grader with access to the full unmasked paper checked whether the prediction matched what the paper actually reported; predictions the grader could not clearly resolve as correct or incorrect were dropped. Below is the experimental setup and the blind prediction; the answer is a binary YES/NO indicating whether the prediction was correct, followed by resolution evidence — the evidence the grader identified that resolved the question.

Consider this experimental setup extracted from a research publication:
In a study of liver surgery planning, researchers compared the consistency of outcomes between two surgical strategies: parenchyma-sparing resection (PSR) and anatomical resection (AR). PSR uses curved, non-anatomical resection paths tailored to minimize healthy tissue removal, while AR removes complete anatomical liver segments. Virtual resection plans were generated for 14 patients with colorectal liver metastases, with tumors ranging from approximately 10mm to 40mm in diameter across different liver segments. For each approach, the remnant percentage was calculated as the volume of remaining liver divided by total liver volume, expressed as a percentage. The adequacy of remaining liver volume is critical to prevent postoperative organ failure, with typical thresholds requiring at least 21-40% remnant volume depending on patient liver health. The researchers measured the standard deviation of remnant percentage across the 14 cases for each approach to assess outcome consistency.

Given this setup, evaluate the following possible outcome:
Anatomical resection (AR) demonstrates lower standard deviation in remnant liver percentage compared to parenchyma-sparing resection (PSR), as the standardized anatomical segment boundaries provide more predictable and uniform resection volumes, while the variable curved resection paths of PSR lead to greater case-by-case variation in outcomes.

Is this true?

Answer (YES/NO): NO